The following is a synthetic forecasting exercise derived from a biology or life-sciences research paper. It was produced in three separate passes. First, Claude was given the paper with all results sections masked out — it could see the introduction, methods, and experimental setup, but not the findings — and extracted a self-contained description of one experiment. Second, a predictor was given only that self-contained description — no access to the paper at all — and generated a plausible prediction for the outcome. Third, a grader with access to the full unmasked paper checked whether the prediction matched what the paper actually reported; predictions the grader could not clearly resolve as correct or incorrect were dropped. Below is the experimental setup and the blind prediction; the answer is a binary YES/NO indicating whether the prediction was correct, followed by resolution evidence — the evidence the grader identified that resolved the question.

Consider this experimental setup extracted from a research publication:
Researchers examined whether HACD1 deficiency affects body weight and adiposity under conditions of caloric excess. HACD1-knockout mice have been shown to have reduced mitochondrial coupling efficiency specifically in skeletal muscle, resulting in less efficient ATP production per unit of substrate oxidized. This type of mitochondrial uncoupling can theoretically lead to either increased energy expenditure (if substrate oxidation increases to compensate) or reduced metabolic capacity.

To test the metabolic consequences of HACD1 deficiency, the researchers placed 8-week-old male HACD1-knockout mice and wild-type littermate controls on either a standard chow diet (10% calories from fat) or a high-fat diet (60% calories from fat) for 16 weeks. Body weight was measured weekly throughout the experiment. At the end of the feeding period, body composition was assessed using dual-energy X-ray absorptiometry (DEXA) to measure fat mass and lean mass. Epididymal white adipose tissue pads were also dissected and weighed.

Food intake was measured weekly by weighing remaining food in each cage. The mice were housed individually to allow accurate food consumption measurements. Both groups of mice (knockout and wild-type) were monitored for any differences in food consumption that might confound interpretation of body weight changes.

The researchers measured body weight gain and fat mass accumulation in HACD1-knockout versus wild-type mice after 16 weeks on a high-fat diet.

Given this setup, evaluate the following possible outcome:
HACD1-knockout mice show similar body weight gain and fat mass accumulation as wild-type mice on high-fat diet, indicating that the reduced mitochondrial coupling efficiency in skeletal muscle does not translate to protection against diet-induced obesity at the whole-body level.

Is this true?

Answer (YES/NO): NO